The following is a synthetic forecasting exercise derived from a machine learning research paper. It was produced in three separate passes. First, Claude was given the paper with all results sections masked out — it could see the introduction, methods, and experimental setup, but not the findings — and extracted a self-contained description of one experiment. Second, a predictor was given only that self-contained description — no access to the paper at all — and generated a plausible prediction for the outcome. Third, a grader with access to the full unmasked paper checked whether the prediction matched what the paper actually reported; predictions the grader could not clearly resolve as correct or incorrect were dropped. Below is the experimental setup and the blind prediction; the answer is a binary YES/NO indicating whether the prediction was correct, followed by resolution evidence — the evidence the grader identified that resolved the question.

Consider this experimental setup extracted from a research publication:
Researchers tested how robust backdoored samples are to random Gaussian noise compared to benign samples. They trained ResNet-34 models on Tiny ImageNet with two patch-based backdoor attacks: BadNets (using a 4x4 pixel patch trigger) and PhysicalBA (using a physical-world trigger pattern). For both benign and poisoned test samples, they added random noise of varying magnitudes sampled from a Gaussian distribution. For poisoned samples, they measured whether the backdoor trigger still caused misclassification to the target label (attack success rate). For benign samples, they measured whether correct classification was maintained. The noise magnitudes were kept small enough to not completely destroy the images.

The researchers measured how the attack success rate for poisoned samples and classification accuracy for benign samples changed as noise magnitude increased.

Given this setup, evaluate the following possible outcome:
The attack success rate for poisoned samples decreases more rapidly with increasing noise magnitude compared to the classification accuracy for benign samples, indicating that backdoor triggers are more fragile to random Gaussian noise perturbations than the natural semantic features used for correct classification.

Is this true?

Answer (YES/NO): NO